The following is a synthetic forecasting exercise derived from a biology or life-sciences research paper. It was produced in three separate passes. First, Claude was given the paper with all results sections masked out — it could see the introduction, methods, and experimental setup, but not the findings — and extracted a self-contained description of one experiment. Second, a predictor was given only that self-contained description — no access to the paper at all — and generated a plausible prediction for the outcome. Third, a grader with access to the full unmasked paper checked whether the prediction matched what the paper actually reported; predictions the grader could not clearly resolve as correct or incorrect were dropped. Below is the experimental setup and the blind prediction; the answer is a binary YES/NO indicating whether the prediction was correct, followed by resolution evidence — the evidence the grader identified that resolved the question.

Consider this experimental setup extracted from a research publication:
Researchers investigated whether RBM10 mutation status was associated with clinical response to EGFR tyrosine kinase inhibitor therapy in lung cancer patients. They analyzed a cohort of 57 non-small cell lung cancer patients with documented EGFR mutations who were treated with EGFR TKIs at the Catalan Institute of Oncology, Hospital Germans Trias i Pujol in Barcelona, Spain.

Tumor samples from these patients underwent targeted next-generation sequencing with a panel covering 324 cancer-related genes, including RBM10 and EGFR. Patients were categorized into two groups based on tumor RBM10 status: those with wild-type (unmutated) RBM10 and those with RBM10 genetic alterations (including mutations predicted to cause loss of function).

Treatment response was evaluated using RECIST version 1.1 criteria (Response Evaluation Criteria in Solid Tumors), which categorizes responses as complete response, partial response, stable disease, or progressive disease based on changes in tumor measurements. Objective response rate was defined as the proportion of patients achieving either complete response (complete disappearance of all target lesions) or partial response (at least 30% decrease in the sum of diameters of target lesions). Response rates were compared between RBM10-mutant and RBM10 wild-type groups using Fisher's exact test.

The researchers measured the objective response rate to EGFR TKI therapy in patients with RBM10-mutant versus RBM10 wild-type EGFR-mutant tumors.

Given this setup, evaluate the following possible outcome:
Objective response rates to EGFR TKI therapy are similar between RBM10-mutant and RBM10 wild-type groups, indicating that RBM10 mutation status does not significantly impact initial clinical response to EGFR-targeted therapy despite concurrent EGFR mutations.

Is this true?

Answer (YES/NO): NO